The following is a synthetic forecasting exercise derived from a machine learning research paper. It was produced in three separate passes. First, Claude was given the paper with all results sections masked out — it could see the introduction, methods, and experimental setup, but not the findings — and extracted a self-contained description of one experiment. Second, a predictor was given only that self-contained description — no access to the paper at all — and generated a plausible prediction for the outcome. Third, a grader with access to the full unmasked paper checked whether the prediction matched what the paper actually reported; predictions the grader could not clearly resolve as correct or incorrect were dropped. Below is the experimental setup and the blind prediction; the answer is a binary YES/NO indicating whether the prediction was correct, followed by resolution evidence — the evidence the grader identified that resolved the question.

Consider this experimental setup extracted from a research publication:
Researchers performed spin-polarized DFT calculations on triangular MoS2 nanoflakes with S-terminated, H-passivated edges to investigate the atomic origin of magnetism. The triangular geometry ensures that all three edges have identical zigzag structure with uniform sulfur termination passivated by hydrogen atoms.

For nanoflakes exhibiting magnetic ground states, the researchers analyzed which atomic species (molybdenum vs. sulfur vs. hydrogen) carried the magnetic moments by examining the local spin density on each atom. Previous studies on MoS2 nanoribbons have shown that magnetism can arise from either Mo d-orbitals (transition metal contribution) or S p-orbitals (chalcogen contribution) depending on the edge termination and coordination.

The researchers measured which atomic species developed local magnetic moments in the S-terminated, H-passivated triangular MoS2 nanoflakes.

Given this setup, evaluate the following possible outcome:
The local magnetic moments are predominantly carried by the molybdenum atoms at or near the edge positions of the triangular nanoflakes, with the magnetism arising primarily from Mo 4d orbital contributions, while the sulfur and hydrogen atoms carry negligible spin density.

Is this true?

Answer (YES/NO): YES